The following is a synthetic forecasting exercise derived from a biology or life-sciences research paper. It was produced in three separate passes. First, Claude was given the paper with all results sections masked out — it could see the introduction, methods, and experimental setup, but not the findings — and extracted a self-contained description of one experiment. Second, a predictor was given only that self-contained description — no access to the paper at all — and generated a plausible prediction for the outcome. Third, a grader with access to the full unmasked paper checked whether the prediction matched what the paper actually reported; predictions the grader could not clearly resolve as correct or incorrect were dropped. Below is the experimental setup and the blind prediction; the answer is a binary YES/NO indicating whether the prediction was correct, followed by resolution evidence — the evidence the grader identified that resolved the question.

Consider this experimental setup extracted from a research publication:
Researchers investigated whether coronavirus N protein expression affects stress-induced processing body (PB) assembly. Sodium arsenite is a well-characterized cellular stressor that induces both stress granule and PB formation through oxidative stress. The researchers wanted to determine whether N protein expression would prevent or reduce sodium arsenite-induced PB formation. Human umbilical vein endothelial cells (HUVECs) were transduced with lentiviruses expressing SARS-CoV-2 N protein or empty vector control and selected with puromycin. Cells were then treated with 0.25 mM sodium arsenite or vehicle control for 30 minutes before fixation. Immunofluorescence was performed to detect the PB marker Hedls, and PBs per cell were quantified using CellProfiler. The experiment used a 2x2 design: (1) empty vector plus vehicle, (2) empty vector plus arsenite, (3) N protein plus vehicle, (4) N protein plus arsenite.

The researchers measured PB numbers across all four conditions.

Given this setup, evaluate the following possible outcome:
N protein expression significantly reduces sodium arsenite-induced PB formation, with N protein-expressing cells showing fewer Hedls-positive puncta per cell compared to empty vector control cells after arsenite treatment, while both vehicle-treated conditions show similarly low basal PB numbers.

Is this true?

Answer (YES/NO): NO